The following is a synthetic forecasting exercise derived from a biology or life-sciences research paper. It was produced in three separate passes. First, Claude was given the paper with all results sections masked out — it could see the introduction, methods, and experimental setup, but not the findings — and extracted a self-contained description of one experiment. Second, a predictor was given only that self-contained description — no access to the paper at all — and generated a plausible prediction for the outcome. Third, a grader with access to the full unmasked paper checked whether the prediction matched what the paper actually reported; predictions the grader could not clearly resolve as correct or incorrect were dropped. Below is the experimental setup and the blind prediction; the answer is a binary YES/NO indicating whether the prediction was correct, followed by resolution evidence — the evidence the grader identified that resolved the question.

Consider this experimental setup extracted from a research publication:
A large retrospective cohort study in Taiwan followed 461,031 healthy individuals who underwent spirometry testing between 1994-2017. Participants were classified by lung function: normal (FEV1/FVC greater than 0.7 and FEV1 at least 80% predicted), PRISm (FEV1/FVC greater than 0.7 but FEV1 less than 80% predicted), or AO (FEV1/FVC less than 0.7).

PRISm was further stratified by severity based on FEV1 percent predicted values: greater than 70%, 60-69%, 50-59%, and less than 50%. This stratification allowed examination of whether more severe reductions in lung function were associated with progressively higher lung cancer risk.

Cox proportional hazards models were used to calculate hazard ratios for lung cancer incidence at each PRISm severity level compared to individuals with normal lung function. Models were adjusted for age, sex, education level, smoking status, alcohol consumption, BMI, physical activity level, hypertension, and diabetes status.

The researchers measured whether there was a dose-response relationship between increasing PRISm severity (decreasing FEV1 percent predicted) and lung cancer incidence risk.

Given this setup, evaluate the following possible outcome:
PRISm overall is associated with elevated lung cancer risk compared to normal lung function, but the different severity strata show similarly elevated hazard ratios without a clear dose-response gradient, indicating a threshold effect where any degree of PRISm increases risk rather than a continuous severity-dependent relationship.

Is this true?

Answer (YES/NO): NO